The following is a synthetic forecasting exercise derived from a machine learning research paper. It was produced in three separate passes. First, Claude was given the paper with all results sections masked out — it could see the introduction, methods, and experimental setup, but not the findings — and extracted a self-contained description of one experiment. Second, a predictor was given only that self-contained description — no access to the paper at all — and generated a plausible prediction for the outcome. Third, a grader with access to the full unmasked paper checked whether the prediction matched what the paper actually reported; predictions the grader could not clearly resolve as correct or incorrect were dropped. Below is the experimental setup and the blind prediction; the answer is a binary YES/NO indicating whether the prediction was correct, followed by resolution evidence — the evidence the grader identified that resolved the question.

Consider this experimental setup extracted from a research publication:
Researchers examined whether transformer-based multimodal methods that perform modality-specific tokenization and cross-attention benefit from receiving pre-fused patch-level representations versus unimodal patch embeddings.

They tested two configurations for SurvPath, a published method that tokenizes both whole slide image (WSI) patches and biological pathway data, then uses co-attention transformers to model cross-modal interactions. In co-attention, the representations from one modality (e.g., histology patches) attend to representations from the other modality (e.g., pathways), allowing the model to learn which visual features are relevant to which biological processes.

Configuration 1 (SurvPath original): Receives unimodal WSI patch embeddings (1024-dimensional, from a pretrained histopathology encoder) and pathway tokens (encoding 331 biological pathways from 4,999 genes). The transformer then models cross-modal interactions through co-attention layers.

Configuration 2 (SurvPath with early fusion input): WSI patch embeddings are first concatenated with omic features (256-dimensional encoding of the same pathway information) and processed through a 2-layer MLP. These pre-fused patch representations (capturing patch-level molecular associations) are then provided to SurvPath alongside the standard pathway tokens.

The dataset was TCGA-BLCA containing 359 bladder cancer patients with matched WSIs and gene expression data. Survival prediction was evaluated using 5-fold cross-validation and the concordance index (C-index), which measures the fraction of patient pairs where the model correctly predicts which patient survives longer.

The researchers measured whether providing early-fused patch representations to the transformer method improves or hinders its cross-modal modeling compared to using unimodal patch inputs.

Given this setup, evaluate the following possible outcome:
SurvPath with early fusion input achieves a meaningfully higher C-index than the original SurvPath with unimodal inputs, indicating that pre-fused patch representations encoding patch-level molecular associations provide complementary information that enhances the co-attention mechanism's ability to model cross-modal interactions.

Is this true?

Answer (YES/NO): YES